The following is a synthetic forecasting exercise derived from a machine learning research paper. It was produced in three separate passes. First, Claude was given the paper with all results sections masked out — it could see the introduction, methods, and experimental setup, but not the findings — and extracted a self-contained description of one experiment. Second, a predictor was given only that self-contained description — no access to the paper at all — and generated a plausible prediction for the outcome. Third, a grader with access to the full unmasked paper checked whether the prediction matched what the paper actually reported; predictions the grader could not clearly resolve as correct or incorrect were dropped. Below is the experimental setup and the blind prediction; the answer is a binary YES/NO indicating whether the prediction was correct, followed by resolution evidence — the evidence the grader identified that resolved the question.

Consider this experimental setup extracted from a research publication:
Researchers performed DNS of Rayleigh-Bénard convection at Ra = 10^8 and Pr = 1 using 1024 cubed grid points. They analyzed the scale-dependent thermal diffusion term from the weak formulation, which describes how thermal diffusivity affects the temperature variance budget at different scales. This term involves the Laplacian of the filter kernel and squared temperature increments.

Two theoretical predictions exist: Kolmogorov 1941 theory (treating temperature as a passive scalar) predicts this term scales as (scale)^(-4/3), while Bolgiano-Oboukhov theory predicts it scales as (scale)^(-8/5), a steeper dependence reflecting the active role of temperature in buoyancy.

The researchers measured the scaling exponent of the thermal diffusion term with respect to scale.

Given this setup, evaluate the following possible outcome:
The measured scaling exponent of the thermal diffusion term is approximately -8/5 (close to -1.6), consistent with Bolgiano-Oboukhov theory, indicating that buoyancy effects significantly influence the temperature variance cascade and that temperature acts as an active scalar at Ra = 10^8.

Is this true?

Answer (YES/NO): YES